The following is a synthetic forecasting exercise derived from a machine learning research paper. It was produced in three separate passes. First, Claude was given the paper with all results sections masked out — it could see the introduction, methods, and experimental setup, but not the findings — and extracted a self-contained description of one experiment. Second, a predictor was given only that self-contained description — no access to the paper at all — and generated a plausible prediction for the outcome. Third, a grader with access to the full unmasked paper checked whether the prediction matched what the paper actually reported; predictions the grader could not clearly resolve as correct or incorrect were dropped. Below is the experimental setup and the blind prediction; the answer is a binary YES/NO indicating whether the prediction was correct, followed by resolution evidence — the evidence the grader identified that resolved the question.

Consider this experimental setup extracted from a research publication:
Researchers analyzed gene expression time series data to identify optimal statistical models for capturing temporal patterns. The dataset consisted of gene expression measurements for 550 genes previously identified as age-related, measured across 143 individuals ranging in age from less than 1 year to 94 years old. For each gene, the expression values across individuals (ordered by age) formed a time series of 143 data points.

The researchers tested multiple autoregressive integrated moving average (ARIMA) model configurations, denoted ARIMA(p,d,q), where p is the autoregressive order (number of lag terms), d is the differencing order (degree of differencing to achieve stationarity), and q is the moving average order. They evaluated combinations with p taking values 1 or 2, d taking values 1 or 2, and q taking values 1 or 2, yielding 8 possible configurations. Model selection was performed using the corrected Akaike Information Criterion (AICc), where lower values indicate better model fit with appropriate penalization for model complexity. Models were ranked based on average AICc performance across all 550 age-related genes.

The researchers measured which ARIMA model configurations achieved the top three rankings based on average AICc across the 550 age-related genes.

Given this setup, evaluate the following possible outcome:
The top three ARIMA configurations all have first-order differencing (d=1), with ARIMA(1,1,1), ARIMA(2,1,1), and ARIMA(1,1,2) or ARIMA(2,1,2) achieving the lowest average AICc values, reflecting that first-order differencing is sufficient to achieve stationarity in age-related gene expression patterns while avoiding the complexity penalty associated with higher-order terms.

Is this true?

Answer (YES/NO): YES